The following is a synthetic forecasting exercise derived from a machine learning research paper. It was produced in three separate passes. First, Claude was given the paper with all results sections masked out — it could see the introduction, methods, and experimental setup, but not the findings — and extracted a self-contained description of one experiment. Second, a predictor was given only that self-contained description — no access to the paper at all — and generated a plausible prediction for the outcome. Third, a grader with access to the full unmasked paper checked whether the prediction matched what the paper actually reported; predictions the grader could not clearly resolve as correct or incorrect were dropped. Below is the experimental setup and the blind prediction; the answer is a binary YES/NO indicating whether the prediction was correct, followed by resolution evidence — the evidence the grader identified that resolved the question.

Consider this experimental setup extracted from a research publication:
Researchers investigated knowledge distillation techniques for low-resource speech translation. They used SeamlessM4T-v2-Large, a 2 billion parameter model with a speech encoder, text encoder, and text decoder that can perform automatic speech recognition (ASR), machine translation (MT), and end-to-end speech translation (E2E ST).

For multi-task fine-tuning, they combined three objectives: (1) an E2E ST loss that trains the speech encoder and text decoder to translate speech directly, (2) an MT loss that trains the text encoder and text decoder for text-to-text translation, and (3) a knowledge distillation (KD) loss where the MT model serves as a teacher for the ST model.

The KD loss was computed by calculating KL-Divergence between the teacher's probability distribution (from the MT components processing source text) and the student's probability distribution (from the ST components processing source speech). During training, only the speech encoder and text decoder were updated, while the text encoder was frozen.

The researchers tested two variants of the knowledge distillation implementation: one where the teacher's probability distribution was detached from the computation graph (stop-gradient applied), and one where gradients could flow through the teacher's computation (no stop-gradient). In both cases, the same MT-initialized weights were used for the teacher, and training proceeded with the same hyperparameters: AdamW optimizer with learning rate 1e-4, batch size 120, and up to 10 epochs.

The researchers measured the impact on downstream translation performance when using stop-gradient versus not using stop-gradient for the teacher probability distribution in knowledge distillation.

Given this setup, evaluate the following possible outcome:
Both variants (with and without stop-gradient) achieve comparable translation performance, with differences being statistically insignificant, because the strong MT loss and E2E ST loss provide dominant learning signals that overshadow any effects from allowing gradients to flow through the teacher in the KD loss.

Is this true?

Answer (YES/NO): NO